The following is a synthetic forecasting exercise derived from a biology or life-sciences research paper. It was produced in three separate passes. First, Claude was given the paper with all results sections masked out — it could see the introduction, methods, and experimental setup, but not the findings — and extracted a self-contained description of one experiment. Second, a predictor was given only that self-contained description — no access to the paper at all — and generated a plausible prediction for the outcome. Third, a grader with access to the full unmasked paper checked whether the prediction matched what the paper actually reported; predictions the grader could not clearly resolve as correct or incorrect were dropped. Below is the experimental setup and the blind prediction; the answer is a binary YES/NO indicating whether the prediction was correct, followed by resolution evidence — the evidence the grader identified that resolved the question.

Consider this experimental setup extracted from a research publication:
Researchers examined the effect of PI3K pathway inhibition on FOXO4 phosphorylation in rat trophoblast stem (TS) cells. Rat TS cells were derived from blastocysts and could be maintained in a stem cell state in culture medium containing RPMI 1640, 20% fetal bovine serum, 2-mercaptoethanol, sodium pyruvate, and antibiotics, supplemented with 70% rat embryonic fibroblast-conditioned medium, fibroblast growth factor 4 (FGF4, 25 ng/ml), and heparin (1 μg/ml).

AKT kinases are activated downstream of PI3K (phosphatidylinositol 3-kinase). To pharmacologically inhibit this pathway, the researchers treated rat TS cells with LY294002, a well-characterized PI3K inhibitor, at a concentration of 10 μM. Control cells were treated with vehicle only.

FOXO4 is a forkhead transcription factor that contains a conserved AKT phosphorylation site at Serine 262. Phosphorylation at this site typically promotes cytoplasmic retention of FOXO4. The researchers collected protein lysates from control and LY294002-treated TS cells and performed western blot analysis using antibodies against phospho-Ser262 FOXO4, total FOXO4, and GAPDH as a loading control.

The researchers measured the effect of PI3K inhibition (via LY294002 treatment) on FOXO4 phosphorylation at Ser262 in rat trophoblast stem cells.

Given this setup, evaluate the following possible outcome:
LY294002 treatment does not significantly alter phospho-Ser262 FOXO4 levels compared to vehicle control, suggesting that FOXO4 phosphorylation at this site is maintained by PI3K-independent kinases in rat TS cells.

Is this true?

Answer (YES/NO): NO